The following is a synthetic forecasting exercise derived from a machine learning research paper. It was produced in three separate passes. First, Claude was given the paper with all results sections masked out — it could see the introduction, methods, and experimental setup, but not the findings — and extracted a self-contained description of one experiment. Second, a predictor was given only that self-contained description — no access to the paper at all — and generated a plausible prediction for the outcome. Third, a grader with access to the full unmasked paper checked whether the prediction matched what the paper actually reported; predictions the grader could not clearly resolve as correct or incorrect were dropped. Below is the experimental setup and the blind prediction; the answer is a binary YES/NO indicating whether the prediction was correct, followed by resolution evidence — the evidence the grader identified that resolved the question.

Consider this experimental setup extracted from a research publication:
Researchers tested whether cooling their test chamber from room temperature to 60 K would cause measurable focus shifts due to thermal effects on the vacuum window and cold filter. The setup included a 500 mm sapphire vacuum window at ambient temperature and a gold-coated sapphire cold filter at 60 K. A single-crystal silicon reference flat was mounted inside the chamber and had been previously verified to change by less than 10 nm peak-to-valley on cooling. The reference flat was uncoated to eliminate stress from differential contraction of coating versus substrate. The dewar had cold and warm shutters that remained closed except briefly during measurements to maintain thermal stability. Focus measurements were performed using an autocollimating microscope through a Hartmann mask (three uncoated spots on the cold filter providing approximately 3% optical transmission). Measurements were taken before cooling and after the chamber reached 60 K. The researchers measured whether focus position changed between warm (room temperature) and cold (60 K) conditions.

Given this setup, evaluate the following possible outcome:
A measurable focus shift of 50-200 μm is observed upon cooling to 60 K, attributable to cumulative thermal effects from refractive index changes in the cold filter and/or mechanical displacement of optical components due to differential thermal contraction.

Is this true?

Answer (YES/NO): NO